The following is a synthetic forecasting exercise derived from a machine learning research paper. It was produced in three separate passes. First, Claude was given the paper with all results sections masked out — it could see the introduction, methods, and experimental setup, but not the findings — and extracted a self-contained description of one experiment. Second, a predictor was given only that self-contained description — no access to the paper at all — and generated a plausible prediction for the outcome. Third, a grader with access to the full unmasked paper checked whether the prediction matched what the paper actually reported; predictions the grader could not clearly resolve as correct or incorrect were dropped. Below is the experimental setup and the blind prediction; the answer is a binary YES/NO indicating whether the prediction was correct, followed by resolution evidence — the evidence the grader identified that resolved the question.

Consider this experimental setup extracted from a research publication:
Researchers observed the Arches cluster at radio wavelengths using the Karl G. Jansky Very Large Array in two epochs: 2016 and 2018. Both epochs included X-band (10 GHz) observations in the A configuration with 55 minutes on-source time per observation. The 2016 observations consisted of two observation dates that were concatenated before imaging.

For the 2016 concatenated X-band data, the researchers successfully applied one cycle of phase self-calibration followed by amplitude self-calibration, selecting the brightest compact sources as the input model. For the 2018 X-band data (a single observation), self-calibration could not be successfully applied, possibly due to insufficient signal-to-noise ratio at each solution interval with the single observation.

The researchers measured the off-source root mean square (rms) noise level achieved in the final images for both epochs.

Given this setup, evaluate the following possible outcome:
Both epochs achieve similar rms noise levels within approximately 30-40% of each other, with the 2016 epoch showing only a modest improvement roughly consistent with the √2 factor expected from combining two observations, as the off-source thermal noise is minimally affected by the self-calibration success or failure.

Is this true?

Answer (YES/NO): NO